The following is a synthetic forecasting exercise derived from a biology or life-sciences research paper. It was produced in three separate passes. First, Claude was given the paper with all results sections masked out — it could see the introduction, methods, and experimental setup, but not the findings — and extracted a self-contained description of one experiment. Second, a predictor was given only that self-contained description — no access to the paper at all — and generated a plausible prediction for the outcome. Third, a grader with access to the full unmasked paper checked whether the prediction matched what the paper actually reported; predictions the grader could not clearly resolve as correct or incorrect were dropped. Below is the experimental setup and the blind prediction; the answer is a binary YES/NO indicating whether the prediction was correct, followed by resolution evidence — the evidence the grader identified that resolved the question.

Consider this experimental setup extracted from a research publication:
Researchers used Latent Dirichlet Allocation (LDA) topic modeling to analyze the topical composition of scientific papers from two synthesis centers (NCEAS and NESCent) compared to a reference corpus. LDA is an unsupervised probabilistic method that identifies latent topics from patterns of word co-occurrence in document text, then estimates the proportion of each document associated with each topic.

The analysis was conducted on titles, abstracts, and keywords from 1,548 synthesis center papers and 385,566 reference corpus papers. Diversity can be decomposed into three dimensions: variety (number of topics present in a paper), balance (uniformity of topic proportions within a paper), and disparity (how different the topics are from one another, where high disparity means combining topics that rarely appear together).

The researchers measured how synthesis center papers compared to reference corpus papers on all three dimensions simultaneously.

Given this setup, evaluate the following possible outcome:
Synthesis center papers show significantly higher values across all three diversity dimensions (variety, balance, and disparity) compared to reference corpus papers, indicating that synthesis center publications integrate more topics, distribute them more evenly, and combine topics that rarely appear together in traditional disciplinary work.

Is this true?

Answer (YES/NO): NO